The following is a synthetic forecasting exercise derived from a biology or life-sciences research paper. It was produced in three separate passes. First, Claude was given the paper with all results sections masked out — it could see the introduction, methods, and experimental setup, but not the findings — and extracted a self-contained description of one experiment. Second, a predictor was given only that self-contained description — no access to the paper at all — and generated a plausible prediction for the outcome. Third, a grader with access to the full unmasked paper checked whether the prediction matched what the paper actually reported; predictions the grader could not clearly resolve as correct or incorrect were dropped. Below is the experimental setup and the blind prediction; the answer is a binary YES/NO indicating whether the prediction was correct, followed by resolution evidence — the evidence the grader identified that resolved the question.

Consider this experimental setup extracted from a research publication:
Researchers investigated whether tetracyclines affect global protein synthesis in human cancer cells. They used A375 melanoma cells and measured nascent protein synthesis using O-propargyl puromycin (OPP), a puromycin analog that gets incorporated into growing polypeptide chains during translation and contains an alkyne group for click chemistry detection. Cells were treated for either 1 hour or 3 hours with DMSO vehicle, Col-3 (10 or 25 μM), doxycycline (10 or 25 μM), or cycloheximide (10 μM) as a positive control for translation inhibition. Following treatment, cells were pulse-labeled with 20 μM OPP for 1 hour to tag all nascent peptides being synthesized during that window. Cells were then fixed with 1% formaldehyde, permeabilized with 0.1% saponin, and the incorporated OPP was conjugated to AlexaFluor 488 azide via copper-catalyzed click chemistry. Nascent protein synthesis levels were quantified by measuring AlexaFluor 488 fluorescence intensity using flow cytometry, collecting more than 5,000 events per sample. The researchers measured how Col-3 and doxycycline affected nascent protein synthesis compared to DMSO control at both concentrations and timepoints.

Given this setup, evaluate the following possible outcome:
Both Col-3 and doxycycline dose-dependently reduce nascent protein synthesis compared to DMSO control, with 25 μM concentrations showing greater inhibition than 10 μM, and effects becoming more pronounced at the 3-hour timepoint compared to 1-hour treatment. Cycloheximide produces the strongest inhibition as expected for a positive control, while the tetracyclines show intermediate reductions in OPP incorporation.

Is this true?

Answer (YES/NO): NO